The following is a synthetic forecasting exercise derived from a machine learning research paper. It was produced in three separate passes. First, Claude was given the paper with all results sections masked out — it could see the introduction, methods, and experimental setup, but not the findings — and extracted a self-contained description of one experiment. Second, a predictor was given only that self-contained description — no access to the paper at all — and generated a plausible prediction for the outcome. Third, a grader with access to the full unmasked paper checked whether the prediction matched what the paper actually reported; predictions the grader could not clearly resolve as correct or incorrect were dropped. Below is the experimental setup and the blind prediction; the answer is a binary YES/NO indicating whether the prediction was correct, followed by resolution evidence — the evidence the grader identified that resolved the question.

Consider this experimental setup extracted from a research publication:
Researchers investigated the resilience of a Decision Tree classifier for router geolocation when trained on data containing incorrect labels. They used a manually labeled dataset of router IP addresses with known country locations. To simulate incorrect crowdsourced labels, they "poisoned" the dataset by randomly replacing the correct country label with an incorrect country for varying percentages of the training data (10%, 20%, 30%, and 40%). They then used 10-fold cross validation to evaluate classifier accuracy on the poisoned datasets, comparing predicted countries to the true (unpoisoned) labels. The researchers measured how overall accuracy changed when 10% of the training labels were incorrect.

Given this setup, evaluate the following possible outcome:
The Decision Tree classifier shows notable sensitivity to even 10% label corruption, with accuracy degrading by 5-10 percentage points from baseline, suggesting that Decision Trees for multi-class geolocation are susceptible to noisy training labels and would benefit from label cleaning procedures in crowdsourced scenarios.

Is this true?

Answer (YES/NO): NO